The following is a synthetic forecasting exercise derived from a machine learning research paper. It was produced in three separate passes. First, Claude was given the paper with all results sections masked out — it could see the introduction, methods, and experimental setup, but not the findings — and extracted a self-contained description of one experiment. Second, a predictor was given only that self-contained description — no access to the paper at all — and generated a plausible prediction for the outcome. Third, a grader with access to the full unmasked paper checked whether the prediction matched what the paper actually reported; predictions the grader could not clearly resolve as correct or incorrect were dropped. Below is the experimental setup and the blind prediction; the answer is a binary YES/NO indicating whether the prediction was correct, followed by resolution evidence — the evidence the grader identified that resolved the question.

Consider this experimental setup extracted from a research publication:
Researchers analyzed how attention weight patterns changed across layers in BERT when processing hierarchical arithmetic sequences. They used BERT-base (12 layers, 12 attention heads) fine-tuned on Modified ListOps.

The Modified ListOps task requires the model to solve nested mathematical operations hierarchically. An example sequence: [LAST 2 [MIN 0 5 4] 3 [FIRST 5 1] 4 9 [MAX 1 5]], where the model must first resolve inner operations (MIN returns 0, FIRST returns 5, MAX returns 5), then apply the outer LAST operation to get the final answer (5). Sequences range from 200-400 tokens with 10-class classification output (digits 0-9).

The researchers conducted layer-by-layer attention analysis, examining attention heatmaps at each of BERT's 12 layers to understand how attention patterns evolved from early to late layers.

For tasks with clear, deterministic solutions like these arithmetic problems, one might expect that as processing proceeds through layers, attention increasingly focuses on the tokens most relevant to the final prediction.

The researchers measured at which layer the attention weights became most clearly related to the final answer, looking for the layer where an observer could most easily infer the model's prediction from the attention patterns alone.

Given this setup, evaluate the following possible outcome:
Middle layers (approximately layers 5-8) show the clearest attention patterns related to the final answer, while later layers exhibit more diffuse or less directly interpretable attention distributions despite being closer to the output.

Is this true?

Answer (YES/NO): NO